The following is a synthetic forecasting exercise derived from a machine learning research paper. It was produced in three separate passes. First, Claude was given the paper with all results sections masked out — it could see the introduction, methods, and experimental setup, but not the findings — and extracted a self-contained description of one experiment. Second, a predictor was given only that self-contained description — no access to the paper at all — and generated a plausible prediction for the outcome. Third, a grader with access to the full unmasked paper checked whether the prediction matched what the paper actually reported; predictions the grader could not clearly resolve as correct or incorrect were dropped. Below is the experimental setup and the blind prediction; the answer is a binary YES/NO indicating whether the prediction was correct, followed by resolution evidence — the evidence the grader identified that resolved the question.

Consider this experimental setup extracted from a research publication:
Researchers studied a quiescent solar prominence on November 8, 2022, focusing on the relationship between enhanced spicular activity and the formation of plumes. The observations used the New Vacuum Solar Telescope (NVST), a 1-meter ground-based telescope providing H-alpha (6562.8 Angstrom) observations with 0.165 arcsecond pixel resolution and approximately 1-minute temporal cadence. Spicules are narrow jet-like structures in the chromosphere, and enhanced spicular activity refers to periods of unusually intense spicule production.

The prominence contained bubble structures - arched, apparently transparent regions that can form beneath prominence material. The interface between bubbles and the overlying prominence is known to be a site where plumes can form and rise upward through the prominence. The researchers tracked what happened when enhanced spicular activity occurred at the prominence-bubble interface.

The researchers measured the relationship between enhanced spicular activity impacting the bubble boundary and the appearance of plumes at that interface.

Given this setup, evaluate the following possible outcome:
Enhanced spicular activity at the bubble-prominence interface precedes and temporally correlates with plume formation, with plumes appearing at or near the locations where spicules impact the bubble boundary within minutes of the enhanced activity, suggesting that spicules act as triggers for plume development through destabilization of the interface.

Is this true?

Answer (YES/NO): YES